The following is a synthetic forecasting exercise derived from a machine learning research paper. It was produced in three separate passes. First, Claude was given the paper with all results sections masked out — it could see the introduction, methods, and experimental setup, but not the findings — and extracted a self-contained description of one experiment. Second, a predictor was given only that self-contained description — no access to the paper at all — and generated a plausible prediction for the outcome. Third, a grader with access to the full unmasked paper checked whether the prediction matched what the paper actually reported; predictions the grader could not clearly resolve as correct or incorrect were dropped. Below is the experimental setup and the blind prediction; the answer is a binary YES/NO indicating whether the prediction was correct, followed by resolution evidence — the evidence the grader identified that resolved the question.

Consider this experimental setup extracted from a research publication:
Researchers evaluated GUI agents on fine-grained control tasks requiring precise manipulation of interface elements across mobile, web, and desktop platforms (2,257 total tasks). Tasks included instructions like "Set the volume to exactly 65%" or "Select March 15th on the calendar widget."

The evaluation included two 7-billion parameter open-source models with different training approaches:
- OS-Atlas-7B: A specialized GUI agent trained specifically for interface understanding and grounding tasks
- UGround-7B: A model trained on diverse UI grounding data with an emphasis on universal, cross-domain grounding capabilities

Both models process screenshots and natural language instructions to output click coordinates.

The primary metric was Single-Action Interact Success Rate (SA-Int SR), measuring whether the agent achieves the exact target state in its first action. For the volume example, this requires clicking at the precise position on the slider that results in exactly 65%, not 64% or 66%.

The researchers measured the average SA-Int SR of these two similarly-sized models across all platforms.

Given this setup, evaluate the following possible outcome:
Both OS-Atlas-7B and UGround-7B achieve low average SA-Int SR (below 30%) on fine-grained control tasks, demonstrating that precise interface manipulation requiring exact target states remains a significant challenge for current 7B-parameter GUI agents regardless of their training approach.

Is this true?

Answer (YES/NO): YES